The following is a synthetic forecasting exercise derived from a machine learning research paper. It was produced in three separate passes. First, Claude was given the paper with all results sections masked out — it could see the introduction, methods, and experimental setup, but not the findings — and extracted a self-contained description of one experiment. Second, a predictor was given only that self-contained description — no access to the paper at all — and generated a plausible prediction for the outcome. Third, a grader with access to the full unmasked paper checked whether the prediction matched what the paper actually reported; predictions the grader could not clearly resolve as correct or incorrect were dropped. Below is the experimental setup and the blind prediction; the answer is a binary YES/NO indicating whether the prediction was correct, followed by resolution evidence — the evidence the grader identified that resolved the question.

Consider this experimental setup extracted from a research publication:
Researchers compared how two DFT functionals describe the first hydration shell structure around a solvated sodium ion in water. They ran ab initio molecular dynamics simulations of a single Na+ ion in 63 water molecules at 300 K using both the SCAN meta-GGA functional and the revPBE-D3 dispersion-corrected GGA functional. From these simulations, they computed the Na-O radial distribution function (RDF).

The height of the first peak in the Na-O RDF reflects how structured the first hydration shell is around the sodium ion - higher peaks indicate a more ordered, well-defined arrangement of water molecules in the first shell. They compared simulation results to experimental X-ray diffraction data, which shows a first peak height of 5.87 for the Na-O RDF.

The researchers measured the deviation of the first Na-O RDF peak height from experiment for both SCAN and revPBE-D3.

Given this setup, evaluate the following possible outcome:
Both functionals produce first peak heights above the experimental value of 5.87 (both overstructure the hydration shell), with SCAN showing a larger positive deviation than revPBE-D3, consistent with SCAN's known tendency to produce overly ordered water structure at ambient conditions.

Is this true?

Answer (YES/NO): NO